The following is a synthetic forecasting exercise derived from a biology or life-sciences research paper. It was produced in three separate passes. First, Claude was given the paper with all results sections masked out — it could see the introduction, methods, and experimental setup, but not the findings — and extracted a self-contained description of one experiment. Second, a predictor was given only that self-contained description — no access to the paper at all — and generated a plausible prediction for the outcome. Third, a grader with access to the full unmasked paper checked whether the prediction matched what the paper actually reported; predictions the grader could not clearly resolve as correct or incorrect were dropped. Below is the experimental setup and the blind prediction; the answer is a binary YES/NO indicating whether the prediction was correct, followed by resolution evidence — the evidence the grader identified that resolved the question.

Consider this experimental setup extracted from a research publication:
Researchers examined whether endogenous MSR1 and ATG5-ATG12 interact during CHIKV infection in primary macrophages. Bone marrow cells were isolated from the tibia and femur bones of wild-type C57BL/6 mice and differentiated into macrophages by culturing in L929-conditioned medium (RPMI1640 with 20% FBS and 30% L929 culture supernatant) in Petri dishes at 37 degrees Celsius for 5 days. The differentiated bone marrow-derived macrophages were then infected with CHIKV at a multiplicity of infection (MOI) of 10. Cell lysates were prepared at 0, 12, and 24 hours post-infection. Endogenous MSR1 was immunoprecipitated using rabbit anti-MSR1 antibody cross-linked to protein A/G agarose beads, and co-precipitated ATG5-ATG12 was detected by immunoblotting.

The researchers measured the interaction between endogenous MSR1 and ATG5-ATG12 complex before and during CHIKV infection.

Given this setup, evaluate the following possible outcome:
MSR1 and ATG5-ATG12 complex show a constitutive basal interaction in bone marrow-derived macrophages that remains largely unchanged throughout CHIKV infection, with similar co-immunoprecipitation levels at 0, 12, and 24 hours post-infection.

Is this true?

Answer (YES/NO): NO